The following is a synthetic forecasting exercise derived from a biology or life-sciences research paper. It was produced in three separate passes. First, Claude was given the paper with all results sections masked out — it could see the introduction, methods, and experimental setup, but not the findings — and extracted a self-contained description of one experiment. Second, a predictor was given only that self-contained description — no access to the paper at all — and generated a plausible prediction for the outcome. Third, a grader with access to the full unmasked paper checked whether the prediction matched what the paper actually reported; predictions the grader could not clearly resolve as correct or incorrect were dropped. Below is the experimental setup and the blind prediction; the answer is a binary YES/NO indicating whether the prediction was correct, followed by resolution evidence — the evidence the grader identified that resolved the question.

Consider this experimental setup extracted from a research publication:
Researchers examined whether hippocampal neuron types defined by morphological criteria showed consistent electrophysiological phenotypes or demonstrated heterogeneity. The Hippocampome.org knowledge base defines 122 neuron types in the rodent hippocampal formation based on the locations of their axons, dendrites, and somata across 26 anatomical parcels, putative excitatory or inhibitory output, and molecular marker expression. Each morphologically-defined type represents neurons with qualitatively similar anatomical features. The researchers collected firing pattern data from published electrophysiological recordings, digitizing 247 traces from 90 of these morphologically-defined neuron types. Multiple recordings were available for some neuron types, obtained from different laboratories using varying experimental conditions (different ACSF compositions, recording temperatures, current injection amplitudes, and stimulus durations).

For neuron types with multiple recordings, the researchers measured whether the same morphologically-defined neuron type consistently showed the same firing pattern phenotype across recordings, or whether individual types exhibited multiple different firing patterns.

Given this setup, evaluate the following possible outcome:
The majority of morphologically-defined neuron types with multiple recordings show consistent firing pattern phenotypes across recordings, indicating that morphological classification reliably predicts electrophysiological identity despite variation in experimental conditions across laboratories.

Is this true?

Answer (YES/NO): YES